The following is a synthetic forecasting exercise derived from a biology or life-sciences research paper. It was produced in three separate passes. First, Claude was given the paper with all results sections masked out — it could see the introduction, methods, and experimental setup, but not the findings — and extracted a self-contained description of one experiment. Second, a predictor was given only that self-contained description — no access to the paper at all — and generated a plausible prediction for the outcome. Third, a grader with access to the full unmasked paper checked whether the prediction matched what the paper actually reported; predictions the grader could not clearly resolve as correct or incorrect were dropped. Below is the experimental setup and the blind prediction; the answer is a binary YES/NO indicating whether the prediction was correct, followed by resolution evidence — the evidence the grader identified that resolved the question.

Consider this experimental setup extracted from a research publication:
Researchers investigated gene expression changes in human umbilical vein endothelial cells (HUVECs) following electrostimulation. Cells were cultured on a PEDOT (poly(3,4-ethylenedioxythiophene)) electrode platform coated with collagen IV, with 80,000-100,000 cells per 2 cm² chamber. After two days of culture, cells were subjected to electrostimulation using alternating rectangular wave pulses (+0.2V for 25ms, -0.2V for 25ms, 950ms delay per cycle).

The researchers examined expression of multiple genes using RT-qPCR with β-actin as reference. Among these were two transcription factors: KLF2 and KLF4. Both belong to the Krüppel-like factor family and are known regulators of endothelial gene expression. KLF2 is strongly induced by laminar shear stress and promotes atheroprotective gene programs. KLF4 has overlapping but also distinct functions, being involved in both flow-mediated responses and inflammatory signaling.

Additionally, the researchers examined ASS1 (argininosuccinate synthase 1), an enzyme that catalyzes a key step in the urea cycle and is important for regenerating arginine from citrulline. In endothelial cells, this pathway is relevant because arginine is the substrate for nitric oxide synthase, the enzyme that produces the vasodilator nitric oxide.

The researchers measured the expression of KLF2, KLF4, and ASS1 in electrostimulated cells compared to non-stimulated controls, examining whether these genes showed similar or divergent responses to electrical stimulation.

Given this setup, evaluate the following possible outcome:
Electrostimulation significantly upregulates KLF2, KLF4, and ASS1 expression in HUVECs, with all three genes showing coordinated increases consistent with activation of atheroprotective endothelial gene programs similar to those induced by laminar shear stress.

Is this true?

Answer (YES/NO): NO